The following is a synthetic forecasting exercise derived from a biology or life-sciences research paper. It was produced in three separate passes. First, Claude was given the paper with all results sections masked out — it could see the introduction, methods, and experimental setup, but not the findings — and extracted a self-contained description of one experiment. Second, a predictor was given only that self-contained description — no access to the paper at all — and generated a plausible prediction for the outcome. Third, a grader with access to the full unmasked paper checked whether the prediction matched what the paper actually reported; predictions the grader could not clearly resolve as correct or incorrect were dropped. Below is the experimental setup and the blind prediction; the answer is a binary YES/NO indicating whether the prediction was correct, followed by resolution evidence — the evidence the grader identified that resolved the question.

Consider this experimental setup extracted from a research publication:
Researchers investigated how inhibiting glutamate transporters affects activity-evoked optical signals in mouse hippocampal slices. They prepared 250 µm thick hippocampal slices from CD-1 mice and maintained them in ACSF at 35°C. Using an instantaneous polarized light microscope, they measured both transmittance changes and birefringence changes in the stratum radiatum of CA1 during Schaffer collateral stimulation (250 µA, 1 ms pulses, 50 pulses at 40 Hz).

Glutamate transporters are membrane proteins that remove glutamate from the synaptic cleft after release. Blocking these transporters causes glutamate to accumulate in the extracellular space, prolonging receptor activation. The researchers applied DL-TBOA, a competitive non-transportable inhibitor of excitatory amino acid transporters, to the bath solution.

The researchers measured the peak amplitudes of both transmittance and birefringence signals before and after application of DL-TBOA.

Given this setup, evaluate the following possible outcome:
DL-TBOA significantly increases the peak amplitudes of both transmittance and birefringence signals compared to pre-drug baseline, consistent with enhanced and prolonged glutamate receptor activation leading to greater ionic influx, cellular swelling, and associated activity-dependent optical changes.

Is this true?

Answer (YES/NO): YES